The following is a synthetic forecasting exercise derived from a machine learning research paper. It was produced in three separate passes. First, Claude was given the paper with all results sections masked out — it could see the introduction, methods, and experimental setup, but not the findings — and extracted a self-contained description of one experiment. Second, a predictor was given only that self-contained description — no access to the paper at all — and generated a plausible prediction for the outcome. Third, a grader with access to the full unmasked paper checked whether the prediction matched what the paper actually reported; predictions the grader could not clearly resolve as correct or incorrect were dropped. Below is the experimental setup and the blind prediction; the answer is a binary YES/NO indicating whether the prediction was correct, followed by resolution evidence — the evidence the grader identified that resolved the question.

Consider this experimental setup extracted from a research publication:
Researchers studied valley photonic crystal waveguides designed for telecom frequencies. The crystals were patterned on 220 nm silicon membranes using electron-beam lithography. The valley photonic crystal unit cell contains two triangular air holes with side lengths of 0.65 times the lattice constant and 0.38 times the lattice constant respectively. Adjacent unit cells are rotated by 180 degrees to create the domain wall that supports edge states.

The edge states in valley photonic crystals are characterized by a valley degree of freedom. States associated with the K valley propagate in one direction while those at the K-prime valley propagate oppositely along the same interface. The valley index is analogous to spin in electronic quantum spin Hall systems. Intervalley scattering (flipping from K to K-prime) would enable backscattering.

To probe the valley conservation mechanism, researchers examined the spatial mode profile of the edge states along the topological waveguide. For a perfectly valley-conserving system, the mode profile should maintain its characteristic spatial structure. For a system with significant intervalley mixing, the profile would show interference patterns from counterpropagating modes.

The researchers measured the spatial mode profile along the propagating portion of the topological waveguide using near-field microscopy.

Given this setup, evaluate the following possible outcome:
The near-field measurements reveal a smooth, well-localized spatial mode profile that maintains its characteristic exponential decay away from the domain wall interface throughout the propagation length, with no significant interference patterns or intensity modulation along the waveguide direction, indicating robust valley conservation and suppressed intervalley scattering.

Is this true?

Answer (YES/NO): NO